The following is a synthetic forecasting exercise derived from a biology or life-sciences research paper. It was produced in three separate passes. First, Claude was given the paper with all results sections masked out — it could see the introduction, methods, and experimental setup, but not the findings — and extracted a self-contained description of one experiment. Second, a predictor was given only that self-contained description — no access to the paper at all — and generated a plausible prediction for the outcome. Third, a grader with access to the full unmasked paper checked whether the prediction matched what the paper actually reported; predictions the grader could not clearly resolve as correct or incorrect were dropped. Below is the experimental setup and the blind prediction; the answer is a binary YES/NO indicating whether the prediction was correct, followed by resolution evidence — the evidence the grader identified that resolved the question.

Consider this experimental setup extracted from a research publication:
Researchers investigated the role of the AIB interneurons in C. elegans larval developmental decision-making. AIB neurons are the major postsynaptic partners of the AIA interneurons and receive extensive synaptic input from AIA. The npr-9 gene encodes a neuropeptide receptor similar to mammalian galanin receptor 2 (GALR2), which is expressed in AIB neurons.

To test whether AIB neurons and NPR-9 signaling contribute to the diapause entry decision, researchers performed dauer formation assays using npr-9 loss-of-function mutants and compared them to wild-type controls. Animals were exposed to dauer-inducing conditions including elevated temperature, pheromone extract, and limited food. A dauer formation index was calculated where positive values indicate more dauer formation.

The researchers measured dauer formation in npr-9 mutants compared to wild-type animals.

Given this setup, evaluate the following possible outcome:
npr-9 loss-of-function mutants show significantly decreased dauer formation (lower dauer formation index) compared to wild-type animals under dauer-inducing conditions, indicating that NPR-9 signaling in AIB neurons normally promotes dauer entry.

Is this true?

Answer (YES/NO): YES